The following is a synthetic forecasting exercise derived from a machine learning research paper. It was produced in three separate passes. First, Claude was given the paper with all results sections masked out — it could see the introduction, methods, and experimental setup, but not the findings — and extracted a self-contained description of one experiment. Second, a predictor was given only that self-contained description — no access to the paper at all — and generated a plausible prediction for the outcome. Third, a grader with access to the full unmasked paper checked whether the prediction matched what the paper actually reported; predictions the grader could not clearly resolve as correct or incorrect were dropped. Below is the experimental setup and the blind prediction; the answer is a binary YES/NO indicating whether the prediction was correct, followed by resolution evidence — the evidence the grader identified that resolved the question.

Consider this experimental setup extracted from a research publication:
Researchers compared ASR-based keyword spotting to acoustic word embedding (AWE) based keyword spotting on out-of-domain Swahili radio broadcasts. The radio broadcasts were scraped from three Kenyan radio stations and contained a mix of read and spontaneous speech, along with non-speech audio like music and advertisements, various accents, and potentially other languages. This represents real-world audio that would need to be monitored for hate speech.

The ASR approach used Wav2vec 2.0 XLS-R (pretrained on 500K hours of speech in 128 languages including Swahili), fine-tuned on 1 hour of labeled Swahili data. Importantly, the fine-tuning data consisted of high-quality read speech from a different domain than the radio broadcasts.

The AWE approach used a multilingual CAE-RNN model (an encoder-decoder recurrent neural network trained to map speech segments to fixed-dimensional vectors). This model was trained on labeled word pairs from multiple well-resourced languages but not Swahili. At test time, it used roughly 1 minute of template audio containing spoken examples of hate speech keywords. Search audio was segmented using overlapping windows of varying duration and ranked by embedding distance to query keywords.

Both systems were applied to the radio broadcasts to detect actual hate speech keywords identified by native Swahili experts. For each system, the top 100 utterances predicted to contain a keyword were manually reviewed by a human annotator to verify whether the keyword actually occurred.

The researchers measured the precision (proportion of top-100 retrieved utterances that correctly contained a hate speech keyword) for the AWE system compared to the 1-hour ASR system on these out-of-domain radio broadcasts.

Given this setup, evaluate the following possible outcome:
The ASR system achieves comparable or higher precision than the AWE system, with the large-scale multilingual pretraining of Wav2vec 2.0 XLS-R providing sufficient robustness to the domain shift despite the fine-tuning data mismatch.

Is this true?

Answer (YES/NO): NO